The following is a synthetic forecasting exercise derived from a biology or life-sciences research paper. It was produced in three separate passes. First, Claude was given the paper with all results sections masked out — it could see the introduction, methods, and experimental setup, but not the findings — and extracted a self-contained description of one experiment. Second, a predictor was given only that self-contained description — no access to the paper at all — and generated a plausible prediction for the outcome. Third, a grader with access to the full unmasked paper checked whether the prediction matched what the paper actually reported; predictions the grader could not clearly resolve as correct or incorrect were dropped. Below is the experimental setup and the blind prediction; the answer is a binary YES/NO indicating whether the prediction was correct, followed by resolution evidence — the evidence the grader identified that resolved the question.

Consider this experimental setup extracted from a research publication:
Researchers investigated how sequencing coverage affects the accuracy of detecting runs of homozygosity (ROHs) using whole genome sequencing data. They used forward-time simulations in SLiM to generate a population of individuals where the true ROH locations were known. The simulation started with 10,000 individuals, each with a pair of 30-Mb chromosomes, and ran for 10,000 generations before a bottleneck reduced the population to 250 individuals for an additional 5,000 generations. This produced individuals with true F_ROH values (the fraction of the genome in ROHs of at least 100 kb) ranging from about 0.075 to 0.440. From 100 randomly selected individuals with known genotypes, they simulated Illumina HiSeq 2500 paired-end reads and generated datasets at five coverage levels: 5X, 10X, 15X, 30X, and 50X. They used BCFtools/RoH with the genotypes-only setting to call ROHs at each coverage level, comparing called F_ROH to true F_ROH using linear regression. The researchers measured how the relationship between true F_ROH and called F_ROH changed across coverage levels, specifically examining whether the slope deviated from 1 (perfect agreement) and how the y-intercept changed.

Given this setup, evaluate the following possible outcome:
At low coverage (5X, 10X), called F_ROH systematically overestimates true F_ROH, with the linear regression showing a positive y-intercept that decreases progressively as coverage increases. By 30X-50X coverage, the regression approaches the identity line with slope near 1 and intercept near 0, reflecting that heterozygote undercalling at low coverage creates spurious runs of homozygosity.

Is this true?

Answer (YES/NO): NO